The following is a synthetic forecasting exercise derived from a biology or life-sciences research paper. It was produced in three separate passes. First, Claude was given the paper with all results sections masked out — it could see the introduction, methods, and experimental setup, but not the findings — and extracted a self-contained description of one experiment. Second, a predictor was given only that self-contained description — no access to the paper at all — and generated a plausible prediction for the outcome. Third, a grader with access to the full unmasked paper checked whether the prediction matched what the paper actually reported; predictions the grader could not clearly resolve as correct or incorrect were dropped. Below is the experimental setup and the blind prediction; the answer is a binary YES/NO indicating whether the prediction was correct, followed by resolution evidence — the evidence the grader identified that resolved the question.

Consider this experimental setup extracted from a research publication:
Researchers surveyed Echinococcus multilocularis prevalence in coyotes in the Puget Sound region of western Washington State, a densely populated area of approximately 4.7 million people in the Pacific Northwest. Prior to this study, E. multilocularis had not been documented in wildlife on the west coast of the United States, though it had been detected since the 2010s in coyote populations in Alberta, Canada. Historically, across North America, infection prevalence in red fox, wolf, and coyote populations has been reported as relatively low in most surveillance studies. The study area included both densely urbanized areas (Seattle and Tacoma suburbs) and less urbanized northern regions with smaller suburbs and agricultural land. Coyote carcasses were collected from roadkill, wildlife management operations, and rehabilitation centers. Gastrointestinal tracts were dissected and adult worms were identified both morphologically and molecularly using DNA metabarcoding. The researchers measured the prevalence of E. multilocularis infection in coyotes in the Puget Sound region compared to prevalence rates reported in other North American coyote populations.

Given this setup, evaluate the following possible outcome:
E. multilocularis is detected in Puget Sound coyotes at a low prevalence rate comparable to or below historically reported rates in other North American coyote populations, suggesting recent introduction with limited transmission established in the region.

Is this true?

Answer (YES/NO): NO